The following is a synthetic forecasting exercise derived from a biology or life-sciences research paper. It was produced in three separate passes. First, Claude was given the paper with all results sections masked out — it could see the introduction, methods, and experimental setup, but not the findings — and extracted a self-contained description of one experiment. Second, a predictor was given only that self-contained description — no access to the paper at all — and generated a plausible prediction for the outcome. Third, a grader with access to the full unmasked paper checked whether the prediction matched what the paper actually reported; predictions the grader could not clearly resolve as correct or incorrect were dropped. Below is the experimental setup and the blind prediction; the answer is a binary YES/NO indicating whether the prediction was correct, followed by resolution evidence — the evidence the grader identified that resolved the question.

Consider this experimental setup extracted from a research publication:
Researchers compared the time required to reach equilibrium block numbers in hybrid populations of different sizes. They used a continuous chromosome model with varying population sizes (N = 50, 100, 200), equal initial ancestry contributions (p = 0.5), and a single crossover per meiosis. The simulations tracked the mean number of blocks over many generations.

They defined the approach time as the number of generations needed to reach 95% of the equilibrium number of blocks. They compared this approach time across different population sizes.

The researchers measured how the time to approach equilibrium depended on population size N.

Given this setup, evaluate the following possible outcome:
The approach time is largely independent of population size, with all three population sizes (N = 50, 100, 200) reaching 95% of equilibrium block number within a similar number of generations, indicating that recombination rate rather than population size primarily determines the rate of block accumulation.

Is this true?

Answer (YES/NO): NO